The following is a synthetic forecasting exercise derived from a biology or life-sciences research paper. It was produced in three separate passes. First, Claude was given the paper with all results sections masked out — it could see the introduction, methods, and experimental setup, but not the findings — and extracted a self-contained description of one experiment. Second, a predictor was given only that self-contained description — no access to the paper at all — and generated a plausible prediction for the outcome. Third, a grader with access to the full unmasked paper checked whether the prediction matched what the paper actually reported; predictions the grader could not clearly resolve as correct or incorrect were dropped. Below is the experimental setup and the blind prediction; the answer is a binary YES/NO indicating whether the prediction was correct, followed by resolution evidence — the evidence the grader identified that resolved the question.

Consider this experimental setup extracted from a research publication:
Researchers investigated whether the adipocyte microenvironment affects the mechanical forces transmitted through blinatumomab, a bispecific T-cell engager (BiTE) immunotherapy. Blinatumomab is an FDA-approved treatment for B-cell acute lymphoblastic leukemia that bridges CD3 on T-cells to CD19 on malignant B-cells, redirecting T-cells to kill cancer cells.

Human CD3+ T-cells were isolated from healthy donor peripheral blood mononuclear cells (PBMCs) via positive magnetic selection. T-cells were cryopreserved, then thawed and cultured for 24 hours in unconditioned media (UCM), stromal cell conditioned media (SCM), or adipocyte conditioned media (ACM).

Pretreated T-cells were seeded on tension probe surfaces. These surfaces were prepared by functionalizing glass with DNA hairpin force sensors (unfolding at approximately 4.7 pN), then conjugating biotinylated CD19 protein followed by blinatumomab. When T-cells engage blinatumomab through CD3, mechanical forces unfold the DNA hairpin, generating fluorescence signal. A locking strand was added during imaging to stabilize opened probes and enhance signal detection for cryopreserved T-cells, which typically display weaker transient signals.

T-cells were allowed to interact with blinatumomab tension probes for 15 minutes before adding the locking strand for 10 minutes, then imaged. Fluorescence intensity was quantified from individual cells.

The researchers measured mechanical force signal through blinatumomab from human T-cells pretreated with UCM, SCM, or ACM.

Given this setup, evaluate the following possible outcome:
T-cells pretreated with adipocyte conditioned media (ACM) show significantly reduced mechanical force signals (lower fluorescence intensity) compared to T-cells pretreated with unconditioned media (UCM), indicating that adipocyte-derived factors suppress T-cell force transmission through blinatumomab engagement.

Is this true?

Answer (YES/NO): YES